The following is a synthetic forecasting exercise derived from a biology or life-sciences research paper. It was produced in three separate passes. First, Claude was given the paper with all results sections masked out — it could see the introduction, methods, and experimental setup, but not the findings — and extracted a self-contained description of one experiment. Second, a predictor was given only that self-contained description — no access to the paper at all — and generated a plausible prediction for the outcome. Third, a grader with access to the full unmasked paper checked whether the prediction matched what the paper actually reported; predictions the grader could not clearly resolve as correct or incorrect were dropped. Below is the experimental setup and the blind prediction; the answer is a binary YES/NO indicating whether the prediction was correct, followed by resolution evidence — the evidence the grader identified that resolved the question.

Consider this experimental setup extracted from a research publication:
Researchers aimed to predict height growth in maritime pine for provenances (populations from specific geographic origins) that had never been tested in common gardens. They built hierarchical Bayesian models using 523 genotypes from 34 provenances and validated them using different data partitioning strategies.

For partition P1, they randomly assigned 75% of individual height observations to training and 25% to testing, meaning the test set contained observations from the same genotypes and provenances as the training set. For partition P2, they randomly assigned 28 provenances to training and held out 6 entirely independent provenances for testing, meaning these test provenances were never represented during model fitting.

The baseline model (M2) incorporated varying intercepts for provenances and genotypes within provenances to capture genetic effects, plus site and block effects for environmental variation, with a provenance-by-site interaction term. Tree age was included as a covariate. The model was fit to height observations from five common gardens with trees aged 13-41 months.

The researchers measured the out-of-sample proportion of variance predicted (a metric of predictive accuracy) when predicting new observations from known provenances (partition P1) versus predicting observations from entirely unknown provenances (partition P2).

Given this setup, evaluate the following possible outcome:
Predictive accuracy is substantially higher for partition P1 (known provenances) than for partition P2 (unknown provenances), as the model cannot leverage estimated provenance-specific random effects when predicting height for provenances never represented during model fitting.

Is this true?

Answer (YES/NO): YES